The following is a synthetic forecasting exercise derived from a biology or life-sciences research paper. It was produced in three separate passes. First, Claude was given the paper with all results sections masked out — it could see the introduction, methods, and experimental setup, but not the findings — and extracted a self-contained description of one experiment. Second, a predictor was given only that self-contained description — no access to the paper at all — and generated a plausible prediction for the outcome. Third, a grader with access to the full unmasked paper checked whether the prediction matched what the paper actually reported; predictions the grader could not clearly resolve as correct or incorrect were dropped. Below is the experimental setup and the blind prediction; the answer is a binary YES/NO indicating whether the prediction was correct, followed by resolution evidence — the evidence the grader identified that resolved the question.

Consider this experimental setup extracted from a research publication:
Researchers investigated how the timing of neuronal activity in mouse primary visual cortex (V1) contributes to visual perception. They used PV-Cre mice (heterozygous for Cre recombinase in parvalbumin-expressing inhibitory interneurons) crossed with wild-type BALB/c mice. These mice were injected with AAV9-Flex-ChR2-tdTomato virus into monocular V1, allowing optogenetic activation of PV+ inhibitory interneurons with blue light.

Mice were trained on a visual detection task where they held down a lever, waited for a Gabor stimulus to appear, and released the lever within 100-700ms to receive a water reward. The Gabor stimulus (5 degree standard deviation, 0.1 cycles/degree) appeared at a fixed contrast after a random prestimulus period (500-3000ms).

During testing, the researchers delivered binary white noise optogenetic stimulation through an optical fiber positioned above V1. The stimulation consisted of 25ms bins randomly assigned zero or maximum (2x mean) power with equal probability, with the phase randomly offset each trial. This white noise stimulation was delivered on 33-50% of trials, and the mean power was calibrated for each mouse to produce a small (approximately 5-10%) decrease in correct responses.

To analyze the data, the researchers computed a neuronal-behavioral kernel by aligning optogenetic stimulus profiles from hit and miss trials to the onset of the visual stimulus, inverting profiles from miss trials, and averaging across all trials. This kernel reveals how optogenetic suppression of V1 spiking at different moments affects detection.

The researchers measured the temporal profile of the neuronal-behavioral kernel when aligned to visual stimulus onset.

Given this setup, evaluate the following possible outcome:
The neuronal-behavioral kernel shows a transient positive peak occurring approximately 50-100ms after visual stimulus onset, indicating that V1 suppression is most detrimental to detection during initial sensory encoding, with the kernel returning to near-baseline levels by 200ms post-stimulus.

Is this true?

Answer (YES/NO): NO